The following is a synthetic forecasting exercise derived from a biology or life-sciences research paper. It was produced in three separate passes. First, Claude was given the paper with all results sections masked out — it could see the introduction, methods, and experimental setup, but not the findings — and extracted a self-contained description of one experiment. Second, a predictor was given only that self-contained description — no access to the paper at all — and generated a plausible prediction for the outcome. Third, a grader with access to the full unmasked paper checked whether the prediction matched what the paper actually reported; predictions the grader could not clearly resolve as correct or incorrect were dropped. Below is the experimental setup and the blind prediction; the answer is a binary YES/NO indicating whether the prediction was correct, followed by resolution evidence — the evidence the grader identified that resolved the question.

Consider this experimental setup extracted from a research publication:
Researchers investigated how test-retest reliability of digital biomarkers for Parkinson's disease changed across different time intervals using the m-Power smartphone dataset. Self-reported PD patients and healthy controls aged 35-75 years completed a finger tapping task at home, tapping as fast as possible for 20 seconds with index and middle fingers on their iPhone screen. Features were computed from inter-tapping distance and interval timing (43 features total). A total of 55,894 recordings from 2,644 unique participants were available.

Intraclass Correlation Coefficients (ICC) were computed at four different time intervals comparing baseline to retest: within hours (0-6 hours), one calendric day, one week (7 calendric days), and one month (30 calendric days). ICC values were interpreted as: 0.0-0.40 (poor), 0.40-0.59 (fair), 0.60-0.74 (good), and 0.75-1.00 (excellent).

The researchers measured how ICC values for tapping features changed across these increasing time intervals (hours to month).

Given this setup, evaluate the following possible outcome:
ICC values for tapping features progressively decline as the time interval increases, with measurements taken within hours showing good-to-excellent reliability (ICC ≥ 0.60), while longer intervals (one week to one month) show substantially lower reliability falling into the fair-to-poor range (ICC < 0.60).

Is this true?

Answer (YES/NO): NO